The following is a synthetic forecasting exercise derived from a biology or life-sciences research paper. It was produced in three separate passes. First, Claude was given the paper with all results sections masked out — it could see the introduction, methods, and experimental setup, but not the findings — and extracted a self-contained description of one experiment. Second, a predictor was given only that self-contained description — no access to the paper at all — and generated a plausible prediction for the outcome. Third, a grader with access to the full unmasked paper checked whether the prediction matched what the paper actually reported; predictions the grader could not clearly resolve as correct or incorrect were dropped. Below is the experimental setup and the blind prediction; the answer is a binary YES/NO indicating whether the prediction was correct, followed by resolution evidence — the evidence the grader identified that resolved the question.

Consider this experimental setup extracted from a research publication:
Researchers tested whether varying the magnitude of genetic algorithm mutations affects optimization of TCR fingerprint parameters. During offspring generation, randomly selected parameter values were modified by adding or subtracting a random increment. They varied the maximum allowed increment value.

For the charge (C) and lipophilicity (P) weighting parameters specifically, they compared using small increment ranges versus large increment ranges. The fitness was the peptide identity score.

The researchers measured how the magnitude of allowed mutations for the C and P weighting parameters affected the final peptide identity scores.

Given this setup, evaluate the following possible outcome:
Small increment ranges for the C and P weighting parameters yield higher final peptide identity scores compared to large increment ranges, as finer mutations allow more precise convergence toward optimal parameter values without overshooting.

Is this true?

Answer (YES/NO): YES